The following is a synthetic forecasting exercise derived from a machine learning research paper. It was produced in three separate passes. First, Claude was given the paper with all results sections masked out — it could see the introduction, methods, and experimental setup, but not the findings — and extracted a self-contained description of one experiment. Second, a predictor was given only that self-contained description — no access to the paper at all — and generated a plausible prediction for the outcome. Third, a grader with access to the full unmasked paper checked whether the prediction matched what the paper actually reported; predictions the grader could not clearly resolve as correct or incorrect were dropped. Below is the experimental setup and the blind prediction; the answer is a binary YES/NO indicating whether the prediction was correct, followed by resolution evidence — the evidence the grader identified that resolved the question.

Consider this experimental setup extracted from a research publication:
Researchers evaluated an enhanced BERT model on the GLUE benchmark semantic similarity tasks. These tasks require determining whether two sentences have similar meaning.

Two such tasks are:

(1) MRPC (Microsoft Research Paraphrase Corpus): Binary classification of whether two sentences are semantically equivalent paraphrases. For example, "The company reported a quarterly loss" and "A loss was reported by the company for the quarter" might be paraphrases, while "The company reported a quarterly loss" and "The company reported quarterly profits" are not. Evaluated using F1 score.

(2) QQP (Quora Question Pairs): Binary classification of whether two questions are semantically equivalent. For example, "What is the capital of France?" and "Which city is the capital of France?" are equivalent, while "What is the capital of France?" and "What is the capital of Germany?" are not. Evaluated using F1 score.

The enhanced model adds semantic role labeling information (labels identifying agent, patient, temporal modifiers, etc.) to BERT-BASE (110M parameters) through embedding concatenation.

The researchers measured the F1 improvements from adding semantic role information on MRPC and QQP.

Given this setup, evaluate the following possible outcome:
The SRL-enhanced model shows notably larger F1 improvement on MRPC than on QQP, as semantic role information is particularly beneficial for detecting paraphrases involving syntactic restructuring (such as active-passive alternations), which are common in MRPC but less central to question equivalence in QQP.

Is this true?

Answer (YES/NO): NO